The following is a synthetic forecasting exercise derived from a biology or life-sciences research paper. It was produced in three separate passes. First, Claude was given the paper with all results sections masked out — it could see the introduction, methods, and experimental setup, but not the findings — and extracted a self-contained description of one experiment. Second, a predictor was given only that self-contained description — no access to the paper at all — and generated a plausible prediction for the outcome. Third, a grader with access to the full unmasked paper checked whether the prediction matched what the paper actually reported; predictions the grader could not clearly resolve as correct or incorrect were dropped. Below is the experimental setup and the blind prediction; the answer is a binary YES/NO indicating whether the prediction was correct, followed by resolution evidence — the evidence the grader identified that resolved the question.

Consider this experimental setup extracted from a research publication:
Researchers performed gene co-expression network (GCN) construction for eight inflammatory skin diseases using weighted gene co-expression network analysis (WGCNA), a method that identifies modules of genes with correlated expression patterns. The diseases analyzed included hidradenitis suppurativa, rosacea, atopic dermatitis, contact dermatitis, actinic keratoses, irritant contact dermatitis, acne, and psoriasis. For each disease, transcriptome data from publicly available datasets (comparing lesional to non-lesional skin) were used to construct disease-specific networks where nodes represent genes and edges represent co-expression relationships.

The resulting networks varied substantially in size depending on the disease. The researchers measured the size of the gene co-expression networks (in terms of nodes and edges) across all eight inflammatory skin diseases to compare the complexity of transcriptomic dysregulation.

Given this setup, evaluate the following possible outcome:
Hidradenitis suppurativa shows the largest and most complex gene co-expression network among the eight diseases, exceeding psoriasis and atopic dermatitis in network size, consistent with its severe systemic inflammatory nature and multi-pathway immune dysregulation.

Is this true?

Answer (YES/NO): NO